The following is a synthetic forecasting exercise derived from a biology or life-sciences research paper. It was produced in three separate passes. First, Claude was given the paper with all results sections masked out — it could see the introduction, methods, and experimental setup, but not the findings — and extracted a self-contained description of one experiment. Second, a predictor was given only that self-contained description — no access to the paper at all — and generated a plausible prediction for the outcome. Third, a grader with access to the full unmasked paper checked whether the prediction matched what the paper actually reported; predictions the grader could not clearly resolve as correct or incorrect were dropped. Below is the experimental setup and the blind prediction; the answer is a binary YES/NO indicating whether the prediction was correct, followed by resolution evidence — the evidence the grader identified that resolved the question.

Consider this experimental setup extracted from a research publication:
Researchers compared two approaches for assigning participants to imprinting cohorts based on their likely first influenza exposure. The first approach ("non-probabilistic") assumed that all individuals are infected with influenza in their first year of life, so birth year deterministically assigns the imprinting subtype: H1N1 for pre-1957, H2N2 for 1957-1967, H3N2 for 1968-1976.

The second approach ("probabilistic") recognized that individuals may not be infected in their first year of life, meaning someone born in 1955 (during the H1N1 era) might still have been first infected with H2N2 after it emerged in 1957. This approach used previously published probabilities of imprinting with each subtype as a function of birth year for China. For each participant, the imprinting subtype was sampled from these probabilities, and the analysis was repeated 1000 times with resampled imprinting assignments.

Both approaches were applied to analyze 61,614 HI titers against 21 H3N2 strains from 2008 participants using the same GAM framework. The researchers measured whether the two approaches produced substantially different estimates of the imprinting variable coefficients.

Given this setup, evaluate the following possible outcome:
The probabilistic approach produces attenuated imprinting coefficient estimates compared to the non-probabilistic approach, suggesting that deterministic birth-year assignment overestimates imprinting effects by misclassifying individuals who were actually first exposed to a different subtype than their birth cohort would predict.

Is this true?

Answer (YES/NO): NO